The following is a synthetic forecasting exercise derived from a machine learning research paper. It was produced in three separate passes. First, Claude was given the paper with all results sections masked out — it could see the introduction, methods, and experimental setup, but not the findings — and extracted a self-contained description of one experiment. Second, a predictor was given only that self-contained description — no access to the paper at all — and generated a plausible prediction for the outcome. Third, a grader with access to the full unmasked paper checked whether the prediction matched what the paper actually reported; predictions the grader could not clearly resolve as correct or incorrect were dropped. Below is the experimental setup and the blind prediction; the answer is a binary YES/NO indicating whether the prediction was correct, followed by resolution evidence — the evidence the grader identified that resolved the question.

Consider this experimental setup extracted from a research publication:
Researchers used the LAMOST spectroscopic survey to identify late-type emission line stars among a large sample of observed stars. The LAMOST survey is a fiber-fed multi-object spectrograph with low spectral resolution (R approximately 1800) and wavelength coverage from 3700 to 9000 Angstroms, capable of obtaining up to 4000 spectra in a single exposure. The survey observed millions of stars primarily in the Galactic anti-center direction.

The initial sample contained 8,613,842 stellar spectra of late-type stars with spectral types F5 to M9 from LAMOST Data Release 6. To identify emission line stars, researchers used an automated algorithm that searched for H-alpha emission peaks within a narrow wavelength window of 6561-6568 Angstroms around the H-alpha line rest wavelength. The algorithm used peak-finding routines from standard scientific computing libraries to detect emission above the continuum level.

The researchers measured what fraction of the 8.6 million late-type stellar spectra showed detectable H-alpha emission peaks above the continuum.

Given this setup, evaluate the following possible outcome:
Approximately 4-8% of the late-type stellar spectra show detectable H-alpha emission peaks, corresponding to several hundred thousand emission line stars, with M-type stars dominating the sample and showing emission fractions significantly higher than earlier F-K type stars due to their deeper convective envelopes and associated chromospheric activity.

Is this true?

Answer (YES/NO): NO